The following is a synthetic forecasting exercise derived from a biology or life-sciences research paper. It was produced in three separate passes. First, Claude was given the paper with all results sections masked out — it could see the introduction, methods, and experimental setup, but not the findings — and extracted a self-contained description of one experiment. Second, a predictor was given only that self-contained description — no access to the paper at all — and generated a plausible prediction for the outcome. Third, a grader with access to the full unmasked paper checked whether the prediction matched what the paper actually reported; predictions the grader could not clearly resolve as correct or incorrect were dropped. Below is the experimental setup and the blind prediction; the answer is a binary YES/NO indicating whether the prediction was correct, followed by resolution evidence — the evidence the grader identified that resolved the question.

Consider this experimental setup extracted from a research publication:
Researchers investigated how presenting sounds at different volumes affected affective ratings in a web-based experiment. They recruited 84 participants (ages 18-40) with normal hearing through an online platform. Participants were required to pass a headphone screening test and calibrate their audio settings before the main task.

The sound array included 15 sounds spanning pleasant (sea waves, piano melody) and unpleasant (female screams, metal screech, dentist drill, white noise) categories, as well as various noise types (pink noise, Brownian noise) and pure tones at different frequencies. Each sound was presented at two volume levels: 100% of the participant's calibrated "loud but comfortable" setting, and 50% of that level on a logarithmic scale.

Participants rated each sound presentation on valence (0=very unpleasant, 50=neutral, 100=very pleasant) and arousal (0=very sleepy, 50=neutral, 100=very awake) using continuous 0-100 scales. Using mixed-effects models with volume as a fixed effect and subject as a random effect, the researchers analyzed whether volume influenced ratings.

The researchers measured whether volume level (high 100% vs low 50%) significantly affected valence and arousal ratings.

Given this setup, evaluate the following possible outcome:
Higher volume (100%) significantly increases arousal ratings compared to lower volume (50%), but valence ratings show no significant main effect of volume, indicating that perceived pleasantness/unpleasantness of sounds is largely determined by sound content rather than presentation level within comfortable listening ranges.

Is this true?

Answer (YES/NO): NO